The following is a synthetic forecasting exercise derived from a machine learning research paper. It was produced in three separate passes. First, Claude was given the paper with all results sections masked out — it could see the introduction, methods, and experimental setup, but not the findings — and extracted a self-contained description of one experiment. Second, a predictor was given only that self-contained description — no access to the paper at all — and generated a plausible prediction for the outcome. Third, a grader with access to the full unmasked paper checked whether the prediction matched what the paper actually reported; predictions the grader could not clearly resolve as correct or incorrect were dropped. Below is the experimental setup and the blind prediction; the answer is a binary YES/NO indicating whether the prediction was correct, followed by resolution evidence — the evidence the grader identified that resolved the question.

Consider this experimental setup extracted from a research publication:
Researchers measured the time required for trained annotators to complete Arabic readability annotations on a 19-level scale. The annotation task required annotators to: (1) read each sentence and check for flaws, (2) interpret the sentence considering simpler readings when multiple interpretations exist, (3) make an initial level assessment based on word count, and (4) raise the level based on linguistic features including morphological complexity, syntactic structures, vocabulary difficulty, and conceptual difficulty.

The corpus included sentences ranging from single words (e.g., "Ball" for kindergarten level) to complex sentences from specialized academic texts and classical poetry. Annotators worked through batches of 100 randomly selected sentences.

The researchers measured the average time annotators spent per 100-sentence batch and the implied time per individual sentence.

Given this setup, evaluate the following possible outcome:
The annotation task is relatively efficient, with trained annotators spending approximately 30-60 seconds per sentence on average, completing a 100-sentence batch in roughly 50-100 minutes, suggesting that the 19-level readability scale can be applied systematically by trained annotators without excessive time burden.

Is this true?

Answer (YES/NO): NO